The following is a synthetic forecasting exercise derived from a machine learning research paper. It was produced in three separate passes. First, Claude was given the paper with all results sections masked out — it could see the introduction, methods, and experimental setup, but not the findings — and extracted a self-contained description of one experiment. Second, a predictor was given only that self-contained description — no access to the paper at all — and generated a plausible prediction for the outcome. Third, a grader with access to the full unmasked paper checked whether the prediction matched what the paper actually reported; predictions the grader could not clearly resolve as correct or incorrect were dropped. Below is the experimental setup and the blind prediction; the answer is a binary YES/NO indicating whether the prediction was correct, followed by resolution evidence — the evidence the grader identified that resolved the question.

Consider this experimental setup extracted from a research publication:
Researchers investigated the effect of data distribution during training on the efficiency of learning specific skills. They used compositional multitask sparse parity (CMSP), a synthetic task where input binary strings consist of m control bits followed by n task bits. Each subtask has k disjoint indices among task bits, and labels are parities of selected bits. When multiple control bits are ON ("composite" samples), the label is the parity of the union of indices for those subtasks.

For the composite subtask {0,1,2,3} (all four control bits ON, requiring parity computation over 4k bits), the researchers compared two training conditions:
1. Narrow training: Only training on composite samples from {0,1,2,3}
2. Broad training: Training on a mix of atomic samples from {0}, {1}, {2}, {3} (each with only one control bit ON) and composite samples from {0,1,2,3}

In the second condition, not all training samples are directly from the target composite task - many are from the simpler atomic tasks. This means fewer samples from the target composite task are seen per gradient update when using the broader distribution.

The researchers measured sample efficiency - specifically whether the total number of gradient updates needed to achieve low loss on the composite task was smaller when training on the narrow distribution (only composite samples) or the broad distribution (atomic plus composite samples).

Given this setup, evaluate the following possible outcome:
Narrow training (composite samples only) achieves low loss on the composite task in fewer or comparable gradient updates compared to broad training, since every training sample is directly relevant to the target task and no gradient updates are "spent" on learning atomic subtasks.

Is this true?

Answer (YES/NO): NO